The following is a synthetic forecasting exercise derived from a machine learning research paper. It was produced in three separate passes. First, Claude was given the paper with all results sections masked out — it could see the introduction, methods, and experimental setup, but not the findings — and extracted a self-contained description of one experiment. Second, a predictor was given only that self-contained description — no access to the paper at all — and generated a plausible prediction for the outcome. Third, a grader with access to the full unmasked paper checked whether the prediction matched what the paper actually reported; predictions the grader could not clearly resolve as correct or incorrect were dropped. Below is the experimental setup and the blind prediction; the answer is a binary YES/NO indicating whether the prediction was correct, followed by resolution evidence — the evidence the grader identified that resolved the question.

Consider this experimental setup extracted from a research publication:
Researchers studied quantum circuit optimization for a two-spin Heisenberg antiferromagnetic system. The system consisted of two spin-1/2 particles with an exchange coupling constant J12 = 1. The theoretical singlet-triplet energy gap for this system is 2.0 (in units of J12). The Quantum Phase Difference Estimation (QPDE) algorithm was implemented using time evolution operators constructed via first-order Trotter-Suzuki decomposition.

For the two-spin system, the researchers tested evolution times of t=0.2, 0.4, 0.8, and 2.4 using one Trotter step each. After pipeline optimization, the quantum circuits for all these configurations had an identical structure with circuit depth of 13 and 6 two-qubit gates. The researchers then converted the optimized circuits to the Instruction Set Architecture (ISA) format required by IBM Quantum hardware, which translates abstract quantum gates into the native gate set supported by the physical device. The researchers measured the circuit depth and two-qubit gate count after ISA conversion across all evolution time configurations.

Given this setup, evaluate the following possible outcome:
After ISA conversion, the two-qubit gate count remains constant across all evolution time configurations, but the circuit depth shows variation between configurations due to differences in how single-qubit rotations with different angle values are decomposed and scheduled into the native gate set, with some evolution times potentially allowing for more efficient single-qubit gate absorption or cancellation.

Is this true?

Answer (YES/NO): NO